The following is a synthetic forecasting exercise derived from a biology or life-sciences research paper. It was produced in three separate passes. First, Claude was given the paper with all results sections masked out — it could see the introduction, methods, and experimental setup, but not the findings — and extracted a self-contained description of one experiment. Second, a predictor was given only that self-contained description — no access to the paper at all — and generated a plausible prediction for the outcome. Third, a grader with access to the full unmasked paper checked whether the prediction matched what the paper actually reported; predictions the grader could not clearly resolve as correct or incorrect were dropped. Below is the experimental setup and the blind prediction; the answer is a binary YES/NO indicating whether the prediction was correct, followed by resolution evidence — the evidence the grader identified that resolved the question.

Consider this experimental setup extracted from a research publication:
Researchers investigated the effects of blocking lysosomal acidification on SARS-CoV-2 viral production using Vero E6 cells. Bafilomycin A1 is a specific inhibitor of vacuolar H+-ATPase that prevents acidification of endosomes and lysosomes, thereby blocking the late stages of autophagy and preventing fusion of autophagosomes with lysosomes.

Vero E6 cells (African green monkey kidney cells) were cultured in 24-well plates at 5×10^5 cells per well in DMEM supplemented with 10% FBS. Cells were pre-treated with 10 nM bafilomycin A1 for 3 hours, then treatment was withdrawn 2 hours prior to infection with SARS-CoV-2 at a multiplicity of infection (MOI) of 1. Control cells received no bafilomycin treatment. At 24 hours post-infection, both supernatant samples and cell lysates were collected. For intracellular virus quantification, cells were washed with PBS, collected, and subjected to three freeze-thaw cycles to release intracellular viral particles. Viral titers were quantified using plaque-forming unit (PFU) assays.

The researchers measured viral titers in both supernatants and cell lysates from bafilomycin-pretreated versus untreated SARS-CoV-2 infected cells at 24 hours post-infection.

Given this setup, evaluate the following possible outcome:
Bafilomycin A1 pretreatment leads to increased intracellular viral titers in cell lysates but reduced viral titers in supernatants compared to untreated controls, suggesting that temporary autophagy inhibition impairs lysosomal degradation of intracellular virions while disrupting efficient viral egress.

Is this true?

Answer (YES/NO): NO